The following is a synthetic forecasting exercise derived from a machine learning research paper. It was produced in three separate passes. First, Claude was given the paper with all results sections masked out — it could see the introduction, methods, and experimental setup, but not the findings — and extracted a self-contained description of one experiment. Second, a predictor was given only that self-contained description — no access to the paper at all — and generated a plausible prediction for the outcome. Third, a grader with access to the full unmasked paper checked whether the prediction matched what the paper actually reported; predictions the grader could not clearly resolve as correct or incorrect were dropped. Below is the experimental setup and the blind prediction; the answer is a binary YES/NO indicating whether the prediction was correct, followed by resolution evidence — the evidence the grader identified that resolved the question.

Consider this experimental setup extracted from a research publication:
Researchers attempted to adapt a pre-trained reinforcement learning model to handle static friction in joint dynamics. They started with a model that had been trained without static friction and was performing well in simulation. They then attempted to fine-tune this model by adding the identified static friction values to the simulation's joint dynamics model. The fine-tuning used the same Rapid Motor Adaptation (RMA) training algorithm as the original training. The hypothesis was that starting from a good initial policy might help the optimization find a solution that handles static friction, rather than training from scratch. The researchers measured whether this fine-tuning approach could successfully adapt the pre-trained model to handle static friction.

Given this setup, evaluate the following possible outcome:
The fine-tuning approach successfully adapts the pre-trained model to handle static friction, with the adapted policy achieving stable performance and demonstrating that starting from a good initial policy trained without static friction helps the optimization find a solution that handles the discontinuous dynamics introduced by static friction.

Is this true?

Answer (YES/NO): NO